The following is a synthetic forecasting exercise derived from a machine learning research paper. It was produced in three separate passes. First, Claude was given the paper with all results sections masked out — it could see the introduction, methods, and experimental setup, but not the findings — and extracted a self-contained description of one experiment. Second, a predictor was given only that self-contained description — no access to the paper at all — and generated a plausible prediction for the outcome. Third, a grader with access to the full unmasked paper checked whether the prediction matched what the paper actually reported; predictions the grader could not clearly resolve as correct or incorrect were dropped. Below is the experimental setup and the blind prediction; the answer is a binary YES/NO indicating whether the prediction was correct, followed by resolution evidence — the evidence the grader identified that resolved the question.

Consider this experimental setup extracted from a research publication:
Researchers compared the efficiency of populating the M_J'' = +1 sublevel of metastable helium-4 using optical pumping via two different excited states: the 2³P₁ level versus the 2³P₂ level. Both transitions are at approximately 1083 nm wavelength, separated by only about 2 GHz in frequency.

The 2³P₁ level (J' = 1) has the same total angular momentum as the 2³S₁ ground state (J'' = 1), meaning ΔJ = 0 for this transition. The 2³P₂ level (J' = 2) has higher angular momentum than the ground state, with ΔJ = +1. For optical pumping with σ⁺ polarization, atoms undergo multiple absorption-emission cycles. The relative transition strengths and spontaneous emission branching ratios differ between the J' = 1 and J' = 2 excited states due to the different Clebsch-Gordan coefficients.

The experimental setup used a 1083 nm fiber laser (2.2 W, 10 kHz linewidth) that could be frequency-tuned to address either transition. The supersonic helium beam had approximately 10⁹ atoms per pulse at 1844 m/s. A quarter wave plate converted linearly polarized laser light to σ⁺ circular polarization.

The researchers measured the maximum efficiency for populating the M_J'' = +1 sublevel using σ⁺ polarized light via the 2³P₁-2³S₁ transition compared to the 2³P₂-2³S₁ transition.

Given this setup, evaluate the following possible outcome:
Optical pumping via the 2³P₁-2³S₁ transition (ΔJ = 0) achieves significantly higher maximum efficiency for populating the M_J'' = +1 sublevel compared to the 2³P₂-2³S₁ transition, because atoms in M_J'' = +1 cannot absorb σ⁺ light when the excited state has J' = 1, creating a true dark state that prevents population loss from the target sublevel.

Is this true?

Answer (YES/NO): NO